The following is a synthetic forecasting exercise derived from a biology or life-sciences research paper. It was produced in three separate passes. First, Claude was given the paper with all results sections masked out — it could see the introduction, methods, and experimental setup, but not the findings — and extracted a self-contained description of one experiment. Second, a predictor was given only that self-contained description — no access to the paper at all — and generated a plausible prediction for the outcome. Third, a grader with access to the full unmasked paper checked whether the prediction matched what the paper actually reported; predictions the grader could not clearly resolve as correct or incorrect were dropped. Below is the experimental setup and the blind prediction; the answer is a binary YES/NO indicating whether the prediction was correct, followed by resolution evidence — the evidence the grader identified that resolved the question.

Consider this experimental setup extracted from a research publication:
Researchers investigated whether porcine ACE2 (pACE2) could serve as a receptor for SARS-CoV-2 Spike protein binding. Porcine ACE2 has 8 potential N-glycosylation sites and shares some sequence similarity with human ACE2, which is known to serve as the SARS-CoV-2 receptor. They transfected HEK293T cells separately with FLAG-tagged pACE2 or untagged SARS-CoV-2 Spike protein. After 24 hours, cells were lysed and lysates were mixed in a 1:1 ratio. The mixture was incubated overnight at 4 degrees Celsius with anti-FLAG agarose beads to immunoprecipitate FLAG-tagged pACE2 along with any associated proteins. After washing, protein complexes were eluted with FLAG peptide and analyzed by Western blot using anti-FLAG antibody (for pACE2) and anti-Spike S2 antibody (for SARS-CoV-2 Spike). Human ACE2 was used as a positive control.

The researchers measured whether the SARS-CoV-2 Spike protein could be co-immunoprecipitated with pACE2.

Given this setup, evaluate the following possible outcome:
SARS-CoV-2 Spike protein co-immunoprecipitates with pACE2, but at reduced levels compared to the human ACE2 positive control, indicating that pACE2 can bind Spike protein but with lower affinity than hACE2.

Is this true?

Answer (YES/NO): NO